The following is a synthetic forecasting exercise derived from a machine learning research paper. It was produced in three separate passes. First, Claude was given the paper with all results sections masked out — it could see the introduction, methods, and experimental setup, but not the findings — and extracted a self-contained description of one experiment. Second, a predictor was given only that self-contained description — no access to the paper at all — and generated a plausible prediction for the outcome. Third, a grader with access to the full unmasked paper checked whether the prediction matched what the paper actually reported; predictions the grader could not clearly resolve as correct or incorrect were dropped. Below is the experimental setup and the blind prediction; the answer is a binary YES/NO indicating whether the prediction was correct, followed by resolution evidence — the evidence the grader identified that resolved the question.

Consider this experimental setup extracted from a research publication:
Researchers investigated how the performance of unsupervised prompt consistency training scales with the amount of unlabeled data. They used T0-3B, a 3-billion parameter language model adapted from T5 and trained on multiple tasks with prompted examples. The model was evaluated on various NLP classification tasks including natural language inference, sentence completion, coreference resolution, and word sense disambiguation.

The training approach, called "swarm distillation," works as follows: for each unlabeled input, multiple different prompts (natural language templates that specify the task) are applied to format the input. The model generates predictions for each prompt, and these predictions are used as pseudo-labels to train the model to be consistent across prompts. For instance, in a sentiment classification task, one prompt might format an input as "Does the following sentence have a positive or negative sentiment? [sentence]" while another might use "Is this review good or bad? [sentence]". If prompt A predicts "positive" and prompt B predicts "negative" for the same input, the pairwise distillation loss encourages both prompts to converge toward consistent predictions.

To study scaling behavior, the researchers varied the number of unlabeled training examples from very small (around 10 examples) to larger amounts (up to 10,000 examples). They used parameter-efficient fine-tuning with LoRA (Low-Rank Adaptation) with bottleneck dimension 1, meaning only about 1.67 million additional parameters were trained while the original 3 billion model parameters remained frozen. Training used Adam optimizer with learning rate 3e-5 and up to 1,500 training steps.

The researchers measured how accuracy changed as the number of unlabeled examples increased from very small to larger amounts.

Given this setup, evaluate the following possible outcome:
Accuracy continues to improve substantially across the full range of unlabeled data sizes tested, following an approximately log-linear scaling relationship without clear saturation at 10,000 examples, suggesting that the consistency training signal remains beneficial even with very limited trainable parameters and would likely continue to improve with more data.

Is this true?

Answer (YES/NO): NO